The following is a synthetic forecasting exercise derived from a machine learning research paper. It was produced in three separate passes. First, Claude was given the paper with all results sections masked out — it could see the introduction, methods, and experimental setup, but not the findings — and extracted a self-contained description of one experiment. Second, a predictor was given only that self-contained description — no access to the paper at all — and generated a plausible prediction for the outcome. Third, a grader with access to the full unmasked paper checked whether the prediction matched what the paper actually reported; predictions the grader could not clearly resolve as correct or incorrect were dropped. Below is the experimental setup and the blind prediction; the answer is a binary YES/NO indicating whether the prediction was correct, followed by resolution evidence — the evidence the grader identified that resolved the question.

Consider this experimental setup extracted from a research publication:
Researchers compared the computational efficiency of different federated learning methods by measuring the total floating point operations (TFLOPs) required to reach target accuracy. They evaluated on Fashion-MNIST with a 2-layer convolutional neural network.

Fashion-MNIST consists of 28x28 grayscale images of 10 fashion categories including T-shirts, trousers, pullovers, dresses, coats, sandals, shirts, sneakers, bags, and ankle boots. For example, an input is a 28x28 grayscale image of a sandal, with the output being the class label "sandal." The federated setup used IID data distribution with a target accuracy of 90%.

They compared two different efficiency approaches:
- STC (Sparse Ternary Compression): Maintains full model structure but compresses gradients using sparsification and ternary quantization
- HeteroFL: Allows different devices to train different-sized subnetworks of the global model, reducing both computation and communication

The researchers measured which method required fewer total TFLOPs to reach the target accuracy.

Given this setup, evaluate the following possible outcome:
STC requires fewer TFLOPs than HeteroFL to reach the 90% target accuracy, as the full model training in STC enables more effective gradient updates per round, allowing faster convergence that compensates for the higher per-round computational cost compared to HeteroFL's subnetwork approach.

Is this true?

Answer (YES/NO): NO